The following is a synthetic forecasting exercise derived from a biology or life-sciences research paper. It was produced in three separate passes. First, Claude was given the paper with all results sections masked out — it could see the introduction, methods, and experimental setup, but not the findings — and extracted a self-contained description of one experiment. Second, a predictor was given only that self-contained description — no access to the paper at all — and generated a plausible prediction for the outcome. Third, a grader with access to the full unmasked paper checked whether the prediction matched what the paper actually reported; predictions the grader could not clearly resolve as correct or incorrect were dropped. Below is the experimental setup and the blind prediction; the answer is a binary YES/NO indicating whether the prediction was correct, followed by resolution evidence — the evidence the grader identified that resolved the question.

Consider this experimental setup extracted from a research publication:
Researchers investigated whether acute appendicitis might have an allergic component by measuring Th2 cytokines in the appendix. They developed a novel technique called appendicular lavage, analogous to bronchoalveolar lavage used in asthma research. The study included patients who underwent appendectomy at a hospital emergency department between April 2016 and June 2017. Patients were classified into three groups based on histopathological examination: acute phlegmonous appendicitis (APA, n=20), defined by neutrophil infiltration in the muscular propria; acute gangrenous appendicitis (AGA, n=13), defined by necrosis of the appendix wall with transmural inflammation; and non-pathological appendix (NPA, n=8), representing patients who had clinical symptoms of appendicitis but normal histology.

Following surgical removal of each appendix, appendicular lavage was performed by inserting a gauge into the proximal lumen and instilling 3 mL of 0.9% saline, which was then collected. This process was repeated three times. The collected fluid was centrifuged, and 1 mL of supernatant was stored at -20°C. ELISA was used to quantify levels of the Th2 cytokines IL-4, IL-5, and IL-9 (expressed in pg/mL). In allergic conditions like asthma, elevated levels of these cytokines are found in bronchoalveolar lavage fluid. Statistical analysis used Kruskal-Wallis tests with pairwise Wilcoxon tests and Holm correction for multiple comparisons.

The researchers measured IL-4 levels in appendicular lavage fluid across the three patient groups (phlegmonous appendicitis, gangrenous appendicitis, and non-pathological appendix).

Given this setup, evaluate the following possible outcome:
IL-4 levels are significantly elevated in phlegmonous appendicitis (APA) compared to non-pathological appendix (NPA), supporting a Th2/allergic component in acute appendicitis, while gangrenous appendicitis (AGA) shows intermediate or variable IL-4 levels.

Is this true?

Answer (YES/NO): YES